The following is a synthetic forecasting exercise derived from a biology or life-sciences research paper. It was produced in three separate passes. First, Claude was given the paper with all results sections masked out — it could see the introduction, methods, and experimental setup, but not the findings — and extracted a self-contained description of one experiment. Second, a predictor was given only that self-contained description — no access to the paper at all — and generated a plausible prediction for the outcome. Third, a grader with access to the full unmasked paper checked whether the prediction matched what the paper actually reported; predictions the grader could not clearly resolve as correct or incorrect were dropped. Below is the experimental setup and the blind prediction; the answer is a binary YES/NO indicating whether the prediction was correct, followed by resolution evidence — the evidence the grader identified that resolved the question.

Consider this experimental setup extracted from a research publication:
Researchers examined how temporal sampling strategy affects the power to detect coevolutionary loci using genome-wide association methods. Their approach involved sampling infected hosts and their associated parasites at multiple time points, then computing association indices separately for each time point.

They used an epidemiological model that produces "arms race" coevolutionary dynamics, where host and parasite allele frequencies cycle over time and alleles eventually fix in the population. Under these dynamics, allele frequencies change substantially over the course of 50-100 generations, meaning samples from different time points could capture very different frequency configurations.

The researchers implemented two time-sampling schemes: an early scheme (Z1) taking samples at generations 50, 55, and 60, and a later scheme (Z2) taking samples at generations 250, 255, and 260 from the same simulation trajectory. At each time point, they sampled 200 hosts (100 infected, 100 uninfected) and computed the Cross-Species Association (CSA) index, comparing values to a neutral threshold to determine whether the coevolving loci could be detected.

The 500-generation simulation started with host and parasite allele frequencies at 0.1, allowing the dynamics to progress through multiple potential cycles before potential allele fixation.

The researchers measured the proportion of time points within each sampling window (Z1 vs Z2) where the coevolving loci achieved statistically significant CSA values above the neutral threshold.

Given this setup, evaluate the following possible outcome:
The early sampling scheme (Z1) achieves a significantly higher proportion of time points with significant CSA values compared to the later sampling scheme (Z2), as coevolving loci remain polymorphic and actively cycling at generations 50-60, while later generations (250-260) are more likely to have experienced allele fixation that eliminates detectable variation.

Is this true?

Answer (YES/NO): YES